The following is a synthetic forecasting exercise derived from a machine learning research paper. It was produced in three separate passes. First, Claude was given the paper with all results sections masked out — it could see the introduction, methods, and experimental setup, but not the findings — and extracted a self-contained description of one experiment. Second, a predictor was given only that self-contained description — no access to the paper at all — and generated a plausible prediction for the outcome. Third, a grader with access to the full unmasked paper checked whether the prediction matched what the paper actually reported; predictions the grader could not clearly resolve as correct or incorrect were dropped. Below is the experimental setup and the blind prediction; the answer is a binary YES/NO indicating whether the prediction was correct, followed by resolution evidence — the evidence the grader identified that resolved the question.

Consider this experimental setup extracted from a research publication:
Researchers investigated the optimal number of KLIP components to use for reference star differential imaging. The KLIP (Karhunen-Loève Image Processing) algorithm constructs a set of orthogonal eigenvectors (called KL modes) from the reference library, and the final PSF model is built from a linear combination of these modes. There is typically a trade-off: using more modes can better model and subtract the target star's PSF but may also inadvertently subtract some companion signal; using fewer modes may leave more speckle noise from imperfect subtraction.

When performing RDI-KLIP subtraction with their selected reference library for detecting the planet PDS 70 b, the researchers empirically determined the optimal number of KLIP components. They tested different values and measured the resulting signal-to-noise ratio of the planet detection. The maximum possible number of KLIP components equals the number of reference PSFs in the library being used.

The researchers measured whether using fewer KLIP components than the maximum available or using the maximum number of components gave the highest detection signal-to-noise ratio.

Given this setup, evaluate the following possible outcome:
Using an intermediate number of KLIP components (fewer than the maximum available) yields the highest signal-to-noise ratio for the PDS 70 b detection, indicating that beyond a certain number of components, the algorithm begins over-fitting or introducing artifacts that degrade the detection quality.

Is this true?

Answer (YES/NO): NO